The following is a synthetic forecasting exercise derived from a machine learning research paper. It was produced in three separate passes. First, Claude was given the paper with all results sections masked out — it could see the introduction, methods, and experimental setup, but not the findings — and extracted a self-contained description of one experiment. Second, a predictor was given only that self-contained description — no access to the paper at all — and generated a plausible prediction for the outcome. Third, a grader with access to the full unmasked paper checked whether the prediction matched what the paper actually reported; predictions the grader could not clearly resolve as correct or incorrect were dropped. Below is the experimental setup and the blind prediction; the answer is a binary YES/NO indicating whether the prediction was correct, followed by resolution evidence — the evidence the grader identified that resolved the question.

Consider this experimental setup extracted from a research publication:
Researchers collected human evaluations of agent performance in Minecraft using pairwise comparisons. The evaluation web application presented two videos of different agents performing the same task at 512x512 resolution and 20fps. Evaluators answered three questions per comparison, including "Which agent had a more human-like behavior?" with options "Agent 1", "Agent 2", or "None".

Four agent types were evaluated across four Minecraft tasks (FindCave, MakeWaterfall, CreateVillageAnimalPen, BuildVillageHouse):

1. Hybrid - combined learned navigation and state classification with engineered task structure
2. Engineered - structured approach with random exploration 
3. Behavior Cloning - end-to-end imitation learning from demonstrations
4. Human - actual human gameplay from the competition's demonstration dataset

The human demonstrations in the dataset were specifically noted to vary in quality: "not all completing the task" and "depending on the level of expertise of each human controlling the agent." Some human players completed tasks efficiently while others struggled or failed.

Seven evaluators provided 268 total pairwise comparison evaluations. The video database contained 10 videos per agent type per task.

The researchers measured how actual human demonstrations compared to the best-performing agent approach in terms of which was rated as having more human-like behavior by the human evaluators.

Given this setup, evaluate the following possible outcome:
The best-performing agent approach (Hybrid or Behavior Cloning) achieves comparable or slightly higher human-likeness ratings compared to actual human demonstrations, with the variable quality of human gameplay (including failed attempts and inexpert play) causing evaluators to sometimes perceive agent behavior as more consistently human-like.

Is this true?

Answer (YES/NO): NO